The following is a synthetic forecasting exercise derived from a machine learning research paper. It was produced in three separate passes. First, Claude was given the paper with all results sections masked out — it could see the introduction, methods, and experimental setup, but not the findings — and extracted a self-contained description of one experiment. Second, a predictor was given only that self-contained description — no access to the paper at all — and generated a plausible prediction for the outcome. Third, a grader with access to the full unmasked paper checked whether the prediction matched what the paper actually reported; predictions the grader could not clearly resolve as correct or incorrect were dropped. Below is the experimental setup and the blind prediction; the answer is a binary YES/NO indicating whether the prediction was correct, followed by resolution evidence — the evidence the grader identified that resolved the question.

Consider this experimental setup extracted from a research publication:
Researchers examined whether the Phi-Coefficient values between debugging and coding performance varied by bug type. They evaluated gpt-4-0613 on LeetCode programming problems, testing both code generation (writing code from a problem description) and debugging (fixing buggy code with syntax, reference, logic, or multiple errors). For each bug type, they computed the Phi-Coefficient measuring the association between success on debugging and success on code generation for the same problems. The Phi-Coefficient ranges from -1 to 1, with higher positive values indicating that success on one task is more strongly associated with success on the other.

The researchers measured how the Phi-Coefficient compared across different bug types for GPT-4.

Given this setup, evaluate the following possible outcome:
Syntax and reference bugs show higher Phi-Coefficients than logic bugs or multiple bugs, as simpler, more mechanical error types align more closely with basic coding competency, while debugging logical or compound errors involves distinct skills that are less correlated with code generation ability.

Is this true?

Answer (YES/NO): NO